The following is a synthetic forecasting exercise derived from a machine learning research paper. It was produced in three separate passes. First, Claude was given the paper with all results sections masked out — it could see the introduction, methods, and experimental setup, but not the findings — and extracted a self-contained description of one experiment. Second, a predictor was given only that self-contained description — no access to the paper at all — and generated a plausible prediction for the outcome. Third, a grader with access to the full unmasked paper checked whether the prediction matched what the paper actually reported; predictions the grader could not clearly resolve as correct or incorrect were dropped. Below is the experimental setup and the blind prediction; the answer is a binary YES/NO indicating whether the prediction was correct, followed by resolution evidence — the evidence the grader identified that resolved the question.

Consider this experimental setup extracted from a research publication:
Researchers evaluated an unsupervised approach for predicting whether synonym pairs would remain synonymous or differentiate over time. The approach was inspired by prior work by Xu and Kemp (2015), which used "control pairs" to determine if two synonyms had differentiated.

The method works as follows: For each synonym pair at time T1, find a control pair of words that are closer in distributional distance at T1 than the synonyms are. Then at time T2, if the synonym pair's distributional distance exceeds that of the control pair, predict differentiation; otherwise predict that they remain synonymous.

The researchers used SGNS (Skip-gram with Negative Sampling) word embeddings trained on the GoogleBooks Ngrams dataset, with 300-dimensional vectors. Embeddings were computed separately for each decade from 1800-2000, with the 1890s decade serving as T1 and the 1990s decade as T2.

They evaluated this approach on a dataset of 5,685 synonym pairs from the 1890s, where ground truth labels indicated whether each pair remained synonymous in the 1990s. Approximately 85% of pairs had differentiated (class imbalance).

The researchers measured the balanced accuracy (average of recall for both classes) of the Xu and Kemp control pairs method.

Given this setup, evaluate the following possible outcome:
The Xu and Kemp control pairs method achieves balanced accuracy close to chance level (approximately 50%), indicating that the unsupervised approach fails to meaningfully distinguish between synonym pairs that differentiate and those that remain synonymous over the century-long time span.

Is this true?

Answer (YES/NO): YES